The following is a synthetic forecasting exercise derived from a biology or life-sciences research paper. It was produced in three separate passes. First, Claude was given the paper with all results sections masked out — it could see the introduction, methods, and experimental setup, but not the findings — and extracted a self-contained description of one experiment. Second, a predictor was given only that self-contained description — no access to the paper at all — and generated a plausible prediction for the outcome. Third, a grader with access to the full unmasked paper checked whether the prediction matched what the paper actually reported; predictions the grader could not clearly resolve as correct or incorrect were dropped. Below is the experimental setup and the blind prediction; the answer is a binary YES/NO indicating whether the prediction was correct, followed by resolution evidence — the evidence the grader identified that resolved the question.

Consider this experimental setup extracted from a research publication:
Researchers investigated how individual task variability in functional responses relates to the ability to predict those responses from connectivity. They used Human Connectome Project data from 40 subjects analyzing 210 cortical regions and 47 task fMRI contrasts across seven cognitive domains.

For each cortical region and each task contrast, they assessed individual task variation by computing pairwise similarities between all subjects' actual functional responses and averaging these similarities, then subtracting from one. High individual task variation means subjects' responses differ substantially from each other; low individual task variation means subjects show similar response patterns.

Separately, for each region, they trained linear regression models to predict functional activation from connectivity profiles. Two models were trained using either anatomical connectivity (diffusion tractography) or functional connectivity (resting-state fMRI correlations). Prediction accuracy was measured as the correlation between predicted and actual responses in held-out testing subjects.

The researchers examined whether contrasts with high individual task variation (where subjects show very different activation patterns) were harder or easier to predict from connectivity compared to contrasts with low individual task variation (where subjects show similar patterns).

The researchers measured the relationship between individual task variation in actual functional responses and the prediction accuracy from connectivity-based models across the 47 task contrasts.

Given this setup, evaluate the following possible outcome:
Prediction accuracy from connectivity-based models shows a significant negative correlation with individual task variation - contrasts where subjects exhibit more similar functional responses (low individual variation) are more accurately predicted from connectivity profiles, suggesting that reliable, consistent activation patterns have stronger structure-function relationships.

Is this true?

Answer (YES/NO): NO